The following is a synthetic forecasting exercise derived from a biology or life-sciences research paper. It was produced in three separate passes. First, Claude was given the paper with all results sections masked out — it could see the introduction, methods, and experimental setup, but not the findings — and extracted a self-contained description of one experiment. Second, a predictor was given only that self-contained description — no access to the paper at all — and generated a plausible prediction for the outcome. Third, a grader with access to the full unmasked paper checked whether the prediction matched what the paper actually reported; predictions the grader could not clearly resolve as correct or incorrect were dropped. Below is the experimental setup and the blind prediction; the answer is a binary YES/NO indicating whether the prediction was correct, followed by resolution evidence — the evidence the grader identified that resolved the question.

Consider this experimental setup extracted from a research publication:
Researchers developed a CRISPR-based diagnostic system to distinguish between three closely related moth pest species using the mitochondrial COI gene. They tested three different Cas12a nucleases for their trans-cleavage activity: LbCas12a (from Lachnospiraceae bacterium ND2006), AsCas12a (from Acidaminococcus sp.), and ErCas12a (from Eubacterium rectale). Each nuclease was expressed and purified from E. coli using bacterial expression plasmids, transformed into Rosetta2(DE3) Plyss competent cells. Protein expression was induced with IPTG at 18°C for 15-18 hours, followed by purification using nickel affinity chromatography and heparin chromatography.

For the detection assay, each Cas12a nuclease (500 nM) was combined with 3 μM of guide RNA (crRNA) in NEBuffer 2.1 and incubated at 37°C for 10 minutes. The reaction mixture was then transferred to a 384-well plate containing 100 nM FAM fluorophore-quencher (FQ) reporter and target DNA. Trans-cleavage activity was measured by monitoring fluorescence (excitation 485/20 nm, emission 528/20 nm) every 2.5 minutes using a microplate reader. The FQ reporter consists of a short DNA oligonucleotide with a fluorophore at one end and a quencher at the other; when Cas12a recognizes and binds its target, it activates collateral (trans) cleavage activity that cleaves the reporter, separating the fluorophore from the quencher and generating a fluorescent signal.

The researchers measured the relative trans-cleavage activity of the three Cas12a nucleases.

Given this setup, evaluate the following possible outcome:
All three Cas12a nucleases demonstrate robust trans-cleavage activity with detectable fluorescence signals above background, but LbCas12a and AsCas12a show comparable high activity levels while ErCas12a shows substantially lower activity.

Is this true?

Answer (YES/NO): NO